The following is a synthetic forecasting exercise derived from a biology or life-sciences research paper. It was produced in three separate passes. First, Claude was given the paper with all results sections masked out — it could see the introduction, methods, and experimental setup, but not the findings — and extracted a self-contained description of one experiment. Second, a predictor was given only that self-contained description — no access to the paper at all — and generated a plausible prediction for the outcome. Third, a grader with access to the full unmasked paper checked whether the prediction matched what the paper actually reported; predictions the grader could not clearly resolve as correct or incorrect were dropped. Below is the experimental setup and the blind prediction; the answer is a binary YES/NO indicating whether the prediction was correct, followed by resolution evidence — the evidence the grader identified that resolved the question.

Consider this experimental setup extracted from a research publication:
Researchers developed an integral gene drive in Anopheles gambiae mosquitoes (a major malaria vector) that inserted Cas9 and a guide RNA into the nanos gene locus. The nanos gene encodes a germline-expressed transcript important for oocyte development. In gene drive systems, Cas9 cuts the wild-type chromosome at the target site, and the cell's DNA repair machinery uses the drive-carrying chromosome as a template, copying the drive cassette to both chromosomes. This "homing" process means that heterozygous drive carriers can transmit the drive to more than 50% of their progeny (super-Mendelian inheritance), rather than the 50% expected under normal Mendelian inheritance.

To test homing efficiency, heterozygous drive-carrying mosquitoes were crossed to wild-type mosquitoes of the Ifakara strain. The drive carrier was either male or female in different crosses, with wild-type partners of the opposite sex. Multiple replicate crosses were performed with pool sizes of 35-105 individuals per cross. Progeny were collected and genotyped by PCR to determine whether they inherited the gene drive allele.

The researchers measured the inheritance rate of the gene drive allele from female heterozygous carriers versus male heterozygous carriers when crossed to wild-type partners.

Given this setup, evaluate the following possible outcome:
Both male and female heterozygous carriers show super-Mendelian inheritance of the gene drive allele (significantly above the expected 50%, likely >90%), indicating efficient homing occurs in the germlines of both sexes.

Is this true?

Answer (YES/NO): NO